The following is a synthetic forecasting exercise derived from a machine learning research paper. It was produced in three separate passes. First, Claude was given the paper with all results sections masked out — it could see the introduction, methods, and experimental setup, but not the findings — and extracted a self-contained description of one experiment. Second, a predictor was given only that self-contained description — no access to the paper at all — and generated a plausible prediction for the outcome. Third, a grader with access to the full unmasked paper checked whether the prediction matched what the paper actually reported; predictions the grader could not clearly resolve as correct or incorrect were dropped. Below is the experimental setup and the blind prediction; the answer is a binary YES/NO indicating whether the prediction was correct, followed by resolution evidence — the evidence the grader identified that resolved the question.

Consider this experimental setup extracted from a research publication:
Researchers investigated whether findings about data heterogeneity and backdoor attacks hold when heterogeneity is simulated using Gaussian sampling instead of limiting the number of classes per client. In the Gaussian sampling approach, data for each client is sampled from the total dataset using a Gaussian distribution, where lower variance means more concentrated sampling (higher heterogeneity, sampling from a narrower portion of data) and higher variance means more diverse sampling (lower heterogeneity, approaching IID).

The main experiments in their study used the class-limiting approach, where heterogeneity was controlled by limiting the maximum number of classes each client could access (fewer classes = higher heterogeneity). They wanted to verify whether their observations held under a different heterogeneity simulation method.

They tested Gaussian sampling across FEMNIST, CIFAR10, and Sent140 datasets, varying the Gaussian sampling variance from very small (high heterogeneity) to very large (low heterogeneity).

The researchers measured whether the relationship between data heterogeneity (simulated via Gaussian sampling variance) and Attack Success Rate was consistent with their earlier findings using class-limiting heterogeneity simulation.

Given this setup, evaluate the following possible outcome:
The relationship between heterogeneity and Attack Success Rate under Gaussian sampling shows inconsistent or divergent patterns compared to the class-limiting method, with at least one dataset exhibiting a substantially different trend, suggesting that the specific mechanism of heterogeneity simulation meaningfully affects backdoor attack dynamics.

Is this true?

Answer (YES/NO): NO